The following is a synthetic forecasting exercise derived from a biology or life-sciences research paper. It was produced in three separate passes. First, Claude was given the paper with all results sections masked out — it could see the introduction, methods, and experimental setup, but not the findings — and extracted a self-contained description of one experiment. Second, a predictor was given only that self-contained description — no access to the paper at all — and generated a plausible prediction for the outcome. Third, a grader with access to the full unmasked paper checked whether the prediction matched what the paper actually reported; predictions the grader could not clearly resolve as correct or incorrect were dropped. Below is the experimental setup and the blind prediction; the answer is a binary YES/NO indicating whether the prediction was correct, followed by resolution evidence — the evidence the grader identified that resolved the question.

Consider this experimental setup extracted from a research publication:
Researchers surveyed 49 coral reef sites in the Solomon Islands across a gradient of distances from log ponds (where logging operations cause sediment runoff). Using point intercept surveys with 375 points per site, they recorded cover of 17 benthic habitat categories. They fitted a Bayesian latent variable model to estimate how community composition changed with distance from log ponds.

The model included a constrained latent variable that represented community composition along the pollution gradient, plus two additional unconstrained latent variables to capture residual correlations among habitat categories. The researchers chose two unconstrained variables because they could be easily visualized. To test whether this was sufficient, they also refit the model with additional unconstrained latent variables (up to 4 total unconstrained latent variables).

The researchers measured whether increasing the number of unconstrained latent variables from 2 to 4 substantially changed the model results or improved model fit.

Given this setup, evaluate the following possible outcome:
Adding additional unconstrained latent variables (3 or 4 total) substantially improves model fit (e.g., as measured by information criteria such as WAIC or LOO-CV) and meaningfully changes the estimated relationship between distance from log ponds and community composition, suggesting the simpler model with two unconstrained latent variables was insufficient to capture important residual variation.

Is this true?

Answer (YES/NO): NO